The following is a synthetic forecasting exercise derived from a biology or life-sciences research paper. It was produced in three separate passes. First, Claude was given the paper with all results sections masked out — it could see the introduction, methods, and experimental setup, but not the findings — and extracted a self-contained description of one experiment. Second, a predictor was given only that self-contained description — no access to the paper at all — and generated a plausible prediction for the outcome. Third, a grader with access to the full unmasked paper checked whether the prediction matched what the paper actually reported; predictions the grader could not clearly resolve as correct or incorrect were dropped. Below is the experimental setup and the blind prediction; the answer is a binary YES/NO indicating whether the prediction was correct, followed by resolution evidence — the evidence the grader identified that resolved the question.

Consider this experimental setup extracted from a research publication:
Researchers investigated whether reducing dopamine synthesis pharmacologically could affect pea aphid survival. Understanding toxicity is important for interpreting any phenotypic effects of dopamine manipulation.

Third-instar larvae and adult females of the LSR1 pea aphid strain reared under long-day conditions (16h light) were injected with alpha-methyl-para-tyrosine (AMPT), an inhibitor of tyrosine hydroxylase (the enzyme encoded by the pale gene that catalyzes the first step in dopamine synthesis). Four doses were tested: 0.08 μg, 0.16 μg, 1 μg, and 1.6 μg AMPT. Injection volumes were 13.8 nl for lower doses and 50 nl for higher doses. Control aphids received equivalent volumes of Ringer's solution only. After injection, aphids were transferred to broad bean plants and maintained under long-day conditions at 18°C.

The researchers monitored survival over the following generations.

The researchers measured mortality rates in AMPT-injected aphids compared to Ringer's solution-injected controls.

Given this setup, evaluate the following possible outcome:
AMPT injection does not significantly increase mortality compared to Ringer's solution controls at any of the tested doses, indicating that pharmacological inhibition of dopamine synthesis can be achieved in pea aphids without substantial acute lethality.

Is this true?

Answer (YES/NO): NO